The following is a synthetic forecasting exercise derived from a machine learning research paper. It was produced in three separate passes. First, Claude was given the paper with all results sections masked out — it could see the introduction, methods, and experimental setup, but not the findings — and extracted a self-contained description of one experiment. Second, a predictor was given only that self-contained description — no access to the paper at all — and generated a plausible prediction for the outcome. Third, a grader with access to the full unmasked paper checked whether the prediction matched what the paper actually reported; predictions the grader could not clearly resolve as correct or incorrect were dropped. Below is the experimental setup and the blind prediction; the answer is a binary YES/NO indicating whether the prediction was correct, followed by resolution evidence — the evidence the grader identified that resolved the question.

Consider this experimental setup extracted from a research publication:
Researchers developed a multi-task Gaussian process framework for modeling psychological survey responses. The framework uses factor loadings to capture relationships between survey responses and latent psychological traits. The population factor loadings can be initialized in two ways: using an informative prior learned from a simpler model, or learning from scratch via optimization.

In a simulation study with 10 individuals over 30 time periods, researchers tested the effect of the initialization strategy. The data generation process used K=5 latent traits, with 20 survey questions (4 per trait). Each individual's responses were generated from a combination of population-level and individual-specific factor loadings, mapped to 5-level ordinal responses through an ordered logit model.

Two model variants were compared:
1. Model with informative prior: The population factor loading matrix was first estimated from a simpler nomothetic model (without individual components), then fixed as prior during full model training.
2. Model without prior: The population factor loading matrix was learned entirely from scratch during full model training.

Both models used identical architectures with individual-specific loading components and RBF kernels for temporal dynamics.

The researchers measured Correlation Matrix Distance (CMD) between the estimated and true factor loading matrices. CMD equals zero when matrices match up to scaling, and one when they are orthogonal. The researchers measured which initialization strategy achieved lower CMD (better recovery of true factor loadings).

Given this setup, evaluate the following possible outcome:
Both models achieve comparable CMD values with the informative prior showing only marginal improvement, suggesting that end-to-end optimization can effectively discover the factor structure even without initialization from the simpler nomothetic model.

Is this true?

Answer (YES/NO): NO